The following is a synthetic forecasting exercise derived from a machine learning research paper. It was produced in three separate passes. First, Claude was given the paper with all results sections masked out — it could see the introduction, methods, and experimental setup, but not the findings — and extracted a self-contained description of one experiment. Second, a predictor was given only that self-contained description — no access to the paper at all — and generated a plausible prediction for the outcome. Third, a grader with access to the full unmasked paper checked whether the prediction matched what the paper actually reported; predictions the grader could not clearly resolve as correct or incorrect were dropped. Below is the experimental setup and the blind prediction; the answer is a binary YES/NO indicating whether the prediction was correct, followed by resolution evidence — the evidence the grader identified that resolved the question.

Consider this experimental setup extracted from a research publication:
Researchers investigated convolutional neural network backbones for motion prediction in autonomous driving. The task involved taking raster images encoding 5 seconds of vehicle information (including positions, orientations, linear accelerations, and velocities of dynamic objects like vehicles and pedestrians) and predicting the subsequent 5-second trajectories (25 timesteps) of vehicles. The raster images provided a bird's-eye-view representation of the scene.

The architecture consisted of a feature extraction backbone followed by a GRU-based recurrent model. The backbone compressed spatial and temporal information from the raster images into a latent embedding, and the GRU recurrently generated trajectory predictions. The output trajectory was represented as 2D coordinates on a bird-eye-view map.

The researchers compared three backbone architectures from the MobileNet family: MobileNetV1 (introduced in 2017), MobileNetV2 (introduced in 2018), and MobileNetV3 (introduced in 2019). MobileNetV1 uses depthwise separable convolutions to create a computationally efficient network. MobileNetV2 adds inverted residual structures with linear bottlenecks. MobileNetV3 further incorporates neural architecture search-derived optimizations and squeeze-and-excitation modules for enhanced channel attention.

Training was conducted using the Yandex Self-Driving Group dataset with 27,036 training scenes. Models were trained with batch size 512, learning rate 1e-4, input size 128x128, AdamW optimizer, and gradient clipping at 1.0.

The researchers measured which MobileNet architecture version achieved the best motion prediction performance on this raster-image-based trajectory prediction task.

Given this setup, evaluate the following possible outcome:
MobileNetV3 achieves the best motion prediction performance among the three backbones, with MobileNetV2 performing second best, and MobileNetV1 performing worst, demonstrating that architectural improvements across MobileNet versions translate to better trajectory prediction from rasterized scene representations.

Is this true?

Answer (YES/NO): NO